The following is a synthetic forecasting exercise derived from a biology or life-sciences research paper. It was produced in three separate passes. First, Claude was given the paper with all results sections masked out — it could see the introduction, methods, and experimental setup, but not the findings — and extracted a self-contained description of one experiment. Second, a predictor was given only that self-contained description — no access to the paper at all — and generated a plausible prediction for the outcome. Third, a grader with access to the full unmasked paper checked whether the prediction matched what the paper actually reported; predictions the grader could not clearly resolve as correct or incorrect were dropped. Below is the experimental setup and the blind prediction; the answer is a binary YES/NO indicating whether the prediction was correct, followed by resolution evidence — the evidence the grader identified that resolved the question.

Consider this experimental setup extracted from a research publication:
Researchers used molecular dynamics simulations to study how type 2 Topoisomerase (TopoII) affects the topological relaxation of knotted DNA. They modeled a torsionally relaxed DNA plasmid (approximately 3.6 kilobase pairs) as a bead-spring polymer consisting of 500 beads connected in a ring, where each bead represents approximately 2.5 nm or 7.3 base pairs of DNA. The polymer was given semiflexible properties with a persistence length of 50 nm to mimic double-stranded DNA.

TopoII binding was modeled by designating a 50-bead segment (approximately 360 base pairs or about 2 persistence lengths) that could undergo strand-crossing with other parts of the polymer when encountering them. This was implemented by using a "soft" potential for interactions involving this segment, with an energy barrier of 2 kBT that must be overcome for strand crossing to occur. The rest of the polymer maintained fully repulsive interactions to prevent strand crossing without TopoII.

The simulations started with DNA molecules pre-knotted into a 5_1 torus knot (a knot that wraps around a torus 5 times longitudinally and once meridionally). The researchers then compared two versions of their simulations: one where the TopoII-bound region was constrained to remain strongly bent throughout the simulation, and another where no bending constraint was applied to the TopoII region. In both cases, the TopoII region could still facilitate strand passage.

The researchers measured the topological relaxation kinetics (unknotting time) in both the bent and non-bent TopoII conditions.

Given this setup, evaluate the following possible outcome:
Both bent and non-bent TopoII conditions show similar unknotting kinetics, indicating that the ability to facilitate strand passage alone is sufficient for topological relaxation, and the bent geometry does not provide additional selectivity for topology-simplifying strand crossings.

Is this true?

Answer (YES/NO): YES